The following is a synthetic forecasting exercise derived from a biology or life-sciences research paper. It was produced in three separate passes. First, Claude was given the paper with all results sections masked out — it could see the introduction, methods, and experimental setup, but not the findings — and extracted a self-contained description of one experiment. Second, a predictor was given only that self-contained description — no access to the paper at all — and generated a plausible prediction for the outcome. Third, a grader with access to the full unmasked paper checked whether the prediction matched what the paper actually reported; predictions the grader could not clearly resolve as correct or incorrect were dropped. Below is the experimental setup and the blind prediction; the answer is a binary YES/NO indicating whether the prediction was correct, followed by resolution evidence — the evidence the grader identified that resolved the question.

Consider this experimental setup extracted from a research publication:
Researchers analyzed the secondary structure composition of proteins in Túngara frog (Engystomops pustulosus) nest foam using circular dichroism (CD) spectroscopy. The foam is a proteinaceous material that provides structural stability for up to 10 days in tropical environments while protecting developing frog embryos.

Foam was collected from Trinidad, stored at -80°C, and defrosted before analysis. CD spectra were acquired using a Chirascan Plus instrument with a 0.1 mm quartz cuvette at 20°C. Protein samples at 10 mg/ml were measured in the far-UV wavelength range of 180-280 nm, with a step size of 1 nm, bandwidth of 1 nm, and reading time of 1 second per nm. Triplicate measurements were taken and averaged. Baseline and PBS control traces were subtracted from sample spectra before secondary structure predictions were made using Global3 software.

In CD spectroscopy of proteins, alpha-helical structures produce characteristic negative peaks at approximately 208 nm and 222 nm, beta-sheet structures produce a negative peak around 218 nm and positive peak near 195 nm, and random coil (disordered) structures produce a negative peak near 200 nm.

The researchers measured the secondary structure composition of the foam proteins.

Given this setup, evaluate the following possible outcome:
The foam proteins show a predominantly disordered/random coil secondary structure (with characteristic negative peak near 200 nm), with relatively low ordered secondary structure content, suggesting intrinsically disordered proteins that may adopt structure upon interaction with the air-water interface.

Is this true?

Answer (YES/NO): NO